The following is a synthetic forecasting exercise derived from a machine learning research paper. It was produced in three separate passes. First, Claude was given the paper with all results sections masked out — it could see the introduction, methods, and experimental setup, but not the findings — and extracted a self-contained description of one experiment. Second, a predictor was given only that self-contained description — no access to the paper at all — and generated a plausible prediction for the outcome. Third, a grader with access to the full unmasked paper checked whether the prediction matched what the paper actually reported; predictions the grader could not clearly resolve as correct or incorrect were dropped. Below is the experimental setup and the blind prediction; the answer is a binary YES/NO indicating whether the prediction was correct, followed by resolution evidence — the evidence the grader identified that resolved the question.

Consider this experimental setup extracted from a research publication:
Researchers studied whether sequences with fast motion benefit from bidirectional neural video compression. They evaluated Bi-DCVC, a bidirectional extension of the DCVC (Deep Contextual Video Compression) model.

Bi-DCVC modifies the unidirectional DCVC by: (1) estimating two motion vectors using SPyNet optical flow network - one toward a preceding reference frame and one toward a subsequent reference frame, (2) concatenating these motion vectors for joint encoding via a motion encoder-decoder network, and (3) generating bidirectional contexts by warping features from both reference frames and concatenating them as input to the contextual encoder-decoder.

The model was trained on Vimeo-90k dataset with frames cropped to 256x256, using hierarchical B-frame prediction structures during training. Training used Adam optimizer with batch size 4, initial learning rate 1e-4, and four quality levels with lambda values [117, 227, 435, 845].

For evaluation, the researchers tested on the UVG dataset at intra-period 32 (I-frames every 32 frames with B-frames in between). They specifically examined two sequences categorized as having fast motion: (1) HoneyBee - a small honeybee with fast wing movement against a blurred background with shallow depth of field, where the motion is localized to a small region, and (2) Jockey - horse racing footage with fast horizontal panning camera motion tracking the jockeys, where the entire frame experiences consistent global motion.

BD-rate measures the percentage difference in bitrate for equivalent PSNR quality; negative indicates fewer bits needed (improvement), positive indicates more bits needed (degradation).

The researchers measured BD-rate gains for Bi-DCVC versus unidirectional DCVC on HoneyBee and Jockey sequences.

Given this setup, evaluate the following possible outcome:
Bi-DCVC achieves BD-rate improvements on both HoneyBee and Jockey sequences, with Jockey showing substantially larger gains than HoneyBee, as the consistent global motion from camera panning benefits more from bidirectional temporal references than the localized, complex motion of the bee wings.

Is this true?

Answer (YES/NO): NO